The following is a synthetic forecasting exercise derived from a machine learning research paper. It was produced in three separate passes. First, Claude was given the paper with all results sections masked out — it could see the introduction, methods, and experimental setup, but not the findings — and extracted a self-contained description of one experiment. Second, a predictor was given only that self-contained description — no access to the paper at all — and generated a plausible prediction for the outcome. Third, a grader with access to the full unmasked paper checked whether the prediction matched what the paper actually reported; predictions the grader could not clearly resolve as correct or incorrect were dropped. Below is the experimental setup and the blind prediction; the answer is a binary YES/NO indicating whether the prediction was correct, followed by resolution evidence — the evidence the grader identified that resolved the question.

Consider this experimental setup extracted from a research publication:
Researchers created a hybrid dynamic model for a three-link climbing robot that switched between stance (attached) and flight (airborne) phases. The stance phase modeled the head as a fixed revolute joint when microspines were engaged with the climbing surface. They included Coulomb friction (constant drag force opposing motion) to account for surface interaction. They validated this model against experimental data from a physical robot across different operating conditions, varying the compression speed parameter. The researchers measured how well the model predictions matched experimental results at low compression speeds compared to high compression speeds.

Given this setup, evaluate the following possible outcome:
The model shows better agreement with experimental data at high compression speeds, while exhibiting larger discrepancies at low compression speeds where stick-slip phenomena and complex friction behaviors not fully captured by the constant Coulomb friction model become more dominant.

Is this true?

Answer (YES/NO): YES